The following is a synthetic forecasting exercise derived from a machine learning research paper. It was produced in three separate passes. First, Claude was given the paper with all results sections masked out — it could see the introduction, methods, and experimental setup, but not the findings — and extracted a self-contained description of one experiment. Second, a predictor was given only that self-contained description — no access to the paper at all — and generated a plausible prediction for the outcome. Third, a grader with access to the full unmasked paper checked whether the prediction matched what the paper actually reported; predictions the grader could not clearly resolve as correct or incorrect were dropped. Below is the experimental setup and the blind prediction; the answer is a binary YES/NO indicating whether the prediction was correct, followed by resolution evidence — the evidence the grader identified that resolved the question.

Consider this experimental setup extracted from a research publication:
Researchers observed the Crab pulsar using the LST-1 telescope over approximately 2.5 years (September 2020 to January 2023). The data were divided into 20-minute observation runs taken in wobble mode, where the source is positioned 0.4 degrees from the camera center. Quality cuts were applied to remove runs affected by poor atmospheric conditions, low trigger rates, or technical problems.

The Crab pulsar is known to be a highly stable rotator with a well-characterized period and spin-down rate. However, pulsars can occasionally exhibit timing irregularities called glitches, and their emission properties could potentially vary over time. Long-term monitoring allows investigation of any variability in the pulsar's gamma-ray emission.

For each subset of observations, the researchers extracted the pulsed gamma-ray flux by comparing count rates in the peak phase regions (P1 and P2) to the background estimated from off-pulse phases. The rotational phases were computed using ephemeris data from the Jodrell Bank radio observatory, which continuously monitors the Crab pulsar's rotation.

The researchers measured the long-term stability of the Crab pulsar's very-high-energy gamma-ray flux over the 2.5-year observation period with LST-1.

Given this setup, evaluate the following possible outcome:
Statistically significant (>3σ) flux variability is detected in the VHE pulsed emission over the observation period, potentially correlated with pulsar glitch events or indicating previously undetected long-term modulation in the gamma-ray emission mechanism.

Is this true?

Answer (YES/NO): NO